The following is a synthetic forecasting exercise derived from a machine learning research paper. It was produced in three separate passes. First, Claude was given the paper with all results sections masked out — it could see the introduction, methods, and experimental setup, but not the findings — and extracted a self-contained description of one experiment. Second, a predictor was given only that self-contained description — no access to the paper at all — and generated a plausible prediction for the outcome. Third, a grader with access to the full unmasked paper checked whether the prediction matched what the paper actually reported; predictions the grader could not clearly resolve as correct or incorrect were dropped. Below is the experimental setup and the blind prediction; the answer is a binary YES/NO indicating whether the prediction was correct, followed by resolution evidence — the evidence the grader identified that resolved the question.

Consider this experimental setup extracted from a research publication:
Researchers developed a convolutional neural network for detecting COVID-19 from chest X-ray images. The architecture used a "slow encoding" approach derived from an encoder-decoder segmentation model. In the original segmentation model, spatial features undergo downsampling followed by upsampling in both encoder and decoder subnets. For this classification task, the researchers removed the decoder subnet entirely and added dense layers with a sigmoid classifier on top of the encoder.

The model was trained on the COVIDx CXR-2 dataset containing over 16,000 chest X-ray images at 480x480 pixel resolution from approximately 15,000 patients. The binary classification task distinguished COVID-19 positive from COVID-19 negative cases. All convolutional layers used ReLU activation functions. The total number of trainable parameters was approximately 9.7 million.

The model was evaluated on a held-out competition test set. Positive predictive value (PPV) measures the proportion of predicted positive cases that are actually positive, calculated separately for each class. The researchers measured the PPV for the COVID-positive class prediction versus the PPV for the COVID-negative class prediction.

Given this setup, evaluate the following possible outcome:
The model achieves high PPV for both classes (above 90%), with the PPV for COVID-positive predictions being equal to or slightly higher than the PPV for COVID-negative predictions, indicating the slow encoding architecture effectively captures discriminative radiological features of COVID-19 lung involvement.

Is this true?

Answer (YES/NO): YES